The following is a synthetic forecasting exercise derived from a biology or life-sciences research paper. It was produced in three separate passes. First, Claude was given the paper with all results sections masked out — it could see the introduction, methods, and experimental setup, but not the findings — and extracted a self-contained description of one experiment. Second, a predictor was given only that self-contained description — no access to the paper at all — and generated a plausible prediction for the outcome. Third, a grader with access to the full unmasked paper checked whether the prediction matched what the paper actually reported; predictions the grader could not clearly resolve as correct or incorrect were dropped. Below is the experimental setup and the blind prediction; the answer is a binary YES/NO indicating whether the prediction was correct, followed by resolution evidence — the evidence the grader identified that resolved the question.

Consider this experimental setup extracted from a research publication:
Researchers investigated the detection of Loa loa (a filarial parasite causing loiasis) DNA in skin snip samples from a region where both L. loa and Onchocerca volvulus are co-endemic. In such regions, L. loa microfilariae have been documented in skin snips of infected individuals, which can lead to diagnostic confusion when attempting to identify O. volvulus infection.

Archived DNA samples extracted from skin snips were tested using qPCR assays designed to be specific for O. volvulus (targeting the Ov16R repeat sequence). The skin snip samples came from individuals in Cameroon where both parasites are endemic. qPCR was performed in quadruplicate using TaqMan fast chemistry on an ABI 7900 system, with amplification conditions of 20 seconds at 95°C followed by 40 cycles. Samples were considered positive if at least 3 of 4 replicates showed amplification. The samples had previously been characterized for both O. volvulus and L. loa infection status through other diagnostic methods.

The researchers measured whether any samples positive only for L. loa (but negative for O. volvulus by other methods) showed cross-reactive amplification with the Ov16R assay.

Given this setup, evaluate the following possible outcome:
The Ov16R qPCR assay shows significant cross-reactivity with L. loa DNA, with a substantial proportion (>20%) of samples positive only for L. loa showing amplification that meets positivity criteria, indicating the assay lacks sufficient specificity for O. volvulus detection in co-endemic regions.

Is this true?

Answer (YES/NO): NO